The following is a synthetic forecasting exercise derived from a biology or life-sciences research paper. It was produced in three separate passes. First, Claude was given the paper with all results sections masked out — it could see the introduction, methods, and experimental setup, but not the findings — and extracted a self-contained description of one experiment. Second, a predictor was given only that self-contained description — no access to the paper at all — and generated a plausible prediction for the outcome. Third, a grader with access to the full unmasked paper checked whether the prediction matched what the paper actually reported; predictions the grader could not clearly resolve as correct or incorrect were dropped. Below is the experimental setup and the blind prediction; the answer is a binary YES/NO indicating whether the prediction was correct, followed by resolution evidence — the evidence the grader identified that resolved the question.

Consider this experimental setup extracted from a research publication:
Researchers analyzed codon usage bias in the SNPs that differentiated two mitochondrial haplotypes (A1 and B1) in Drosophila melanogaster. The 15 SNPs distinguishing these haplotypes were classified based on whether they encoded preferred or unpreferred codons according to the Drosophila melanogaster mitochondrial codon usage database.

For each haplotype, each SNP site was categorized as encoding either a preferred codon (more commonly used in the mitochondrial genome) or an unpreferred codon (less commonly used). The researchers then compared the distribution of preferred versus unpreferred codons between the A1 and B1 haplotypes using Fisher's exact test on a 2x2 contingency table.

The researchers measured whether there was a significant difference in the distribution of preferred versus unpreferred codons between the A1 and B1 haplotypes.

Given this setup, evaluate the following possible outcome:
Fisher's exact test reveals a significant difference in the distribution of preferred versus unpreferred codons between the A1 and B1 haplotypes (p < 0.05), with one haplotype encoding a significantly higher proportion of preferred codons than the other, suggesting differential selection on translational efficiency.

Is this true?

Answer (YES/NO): YES